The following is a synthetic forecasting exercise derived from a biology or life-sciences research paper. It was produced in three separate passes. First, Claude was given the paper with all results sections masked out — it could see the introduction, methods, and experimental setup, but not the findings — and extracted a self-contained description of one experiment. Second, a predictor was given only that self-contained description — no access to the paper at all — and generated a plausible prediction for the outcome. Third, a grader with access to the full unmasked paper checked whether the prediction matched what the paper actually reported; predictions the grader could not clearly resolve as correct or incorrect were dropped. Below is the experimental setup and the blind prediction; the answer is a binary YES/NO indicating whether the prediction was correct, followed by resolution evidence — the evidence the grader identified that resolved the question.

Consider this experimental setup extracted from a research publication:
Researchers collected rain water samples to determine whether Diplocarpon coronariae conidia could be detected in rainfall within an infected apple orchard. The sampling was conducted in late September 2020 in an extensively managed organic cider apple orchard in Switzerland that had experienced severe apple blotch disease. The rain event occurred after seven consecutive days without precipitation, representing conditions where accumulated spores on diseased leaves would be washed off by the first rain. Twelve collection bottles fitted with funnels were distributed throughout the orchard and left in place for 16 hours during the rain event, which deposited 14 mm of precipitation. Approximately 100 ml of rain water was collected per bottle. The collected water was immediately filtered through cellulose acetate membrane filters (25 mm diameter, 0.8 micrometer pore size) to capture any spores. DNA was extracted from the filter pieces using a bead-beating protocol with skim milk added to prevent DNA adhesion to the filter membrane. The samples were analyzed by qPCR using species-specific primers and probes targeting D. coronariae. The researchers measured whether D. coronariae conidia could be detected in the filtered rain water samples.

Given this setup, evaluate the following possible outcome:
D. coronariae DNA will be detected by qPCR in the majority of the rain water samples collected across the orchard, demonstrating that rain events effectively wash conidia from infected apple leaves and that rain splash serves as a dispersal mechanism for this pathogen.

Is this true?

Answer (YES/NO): NO